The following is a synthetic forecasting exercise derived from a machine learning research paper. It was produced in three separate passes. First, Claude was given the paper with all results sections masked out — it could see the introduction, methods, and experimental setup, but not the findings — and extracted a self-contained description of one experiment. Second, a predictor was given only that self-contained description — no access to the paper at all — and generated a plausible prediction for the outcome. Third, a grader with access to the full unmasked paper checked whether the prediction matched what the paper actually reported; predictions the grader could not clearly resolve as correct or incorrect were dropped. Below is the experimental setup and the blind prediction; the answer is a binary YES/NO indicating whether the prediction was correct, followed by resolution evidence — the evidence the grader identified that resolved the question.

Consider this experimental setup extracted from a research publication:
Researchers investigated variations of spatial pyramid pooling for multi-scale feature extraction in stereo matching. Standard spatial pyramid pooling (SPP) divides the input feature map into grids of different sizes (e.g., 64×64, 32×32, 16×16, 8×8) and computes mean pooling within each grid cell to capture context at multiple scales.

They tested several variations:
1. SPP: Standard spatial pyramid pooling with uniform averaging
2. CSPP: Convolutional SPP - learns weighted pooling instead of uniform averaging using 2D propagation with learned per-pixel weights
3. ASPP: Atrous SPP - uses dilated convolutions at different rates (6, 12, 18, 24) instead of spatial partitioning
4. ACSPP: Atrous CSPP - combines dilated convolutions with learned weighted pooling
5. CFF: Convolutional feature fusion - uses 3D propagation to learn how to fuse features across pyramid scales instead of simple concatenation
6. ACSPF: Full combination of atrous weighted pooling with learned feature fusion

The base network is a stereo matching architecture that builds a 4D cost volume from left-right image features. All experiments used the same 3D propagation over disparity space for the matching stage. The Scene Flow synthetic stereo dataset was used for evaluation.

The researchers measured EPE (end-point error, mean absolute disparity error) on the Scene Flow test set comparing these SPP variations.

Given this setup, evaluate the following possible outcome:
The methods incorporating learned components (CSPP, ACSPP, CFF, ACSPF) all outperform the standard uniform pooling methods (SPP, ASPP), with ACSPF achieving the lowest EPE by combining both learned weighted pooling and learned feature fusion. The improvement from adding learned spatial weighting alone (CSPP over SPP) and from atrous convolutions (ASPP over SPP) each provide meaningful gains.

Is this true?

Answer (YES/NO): NO